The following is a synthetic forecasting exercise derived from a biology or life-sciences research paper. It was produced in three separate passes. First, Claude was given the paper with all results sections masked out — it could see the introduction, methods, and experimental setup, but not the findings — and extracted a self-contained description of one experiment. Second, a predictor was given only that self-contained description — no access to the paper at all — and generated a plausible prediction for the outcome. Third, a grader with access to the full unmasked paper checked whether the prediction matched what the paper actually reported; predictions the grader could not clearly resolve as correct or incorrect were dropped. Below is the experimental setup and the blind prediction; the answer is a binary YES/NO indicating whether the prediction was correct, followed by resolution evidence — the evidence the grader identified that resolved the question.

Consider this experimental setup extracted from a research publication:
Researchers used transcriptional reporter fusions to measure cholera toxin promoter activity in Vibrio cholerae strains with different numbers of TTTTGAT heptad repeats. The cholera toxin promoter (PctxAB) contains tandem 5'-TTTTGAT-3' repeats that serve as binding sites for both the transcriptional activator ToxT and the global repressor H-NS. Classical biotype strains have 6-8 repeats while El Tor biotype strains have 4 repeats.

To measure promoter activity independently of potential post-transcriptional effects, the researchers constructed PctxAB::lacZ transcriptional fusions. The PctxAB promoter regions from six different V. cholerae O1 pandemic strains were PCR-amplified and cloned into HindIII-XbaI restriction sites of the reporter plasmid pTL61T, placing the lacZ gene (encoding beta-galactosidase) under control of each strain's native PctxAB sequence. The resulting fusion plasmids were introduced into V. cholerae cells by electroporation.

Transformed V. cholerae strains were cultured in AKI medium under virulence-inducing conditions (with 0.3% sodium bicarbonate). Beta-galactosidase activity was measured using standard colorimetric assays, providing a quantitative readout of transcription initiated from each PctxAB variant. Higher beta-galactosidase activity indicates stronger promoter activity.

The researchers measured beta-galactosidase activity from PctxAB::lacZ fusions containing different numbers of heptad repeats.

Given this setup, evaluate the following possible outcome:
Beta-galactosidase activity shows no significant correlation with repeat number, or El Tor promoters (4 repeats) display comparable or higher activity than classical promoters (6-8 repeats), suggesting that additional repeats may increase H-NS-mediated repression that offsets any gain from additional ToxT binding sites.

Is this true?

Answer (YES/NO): YES